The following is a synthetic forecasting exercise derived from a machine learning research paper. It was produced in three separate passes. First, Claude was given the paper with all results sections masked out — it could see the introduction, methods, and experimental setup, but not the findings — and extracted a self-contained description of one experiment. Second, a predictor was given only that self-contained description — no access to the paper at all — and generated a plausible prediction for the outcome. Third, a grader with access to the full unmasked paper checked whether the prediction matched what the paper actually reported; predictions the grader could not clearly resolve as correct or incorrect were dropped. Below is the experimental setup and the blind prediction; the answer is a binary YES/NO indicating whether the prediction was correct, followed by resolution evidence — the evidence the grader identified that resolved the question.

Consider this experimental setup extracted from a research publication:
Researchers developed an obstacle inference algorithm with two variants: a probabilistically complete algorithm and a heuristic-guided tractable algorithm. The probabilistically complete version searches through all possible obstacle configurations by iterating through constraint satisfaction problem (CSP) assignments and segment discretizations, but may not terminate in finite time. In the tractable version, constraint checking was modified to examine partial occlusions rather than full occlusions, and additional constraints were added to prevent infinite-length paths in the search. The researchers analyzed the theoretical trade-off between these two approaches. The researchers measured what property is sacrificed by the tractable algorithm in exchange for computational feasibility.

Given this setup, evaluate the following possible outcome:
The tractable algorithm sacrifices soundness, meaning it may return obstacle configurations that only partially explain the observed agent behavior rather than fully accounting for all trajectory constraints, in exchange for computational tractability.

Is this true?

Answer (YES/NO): NO